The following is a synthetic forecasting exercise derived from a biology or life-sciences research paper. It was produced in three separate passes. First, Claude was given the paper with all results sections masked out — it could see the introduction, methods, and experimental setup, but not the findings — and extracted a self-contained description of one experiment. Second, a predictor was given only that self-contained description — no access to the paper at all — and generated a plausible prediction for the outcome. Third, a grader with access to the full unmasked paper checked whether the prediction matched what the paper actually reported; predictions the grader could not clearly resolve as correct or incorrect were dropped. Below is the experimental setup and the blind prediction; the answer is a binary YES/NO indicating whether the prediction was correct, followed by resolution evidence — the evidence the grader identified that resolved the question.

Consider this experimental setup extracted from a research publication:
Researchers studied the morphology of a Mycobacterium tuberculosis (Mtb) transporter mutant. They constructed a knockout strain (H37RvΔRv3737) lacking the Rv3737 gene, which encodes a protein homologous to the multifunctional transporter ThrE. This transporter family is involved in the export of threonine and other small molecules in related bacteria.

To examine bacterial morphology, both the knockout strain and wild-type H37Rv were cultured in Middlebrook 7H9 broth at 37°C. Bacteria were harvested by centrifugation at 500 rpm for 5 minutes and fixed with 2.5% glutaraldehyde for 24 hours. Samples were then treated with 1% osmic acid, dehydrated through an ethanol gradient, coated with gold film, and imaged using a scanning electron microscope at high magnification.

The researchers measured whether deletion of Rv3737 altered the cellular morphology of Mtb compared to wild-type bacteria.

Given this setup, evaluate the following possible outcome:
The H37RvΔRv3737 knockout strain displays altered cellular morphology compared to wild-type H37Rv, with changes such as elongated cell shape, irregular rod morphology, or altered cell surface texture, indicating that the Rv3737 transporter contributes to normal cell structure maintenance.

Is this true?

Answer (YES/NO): NO